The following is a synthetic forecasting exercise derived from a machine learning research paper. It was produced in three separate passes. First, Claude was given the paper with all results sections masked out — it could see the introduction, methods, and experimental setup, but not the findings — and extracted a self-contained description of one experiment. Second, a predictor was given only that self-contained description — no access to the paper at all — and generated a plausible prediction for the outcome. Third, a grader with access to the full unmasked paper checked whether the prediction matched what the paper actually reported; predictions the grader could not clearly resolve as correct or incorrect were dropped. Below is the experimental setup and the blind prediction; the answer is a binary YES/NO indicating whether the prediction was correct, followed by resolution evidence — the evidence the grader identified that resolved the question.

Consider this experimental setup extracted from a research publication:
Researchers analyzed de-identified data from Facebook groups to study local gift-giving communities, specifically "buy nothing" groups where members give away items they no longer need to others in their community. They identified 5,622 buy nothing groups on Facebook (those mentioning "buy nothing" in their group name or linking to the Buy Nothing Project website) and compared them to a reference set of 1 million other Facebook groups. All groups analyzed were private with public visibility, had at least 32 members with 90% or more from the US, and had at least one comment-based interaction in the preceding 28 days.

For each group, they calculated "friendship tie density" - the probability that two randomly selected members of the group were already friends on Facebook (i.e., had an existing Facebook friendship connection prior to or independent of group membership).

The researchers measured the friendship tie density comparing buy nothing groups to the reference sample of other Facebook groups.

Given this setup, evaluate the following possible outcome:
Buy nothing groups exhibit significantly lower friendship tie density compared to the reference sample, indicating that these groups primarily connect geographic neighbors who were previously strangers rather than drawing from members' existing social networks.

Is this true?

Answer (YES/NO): YES